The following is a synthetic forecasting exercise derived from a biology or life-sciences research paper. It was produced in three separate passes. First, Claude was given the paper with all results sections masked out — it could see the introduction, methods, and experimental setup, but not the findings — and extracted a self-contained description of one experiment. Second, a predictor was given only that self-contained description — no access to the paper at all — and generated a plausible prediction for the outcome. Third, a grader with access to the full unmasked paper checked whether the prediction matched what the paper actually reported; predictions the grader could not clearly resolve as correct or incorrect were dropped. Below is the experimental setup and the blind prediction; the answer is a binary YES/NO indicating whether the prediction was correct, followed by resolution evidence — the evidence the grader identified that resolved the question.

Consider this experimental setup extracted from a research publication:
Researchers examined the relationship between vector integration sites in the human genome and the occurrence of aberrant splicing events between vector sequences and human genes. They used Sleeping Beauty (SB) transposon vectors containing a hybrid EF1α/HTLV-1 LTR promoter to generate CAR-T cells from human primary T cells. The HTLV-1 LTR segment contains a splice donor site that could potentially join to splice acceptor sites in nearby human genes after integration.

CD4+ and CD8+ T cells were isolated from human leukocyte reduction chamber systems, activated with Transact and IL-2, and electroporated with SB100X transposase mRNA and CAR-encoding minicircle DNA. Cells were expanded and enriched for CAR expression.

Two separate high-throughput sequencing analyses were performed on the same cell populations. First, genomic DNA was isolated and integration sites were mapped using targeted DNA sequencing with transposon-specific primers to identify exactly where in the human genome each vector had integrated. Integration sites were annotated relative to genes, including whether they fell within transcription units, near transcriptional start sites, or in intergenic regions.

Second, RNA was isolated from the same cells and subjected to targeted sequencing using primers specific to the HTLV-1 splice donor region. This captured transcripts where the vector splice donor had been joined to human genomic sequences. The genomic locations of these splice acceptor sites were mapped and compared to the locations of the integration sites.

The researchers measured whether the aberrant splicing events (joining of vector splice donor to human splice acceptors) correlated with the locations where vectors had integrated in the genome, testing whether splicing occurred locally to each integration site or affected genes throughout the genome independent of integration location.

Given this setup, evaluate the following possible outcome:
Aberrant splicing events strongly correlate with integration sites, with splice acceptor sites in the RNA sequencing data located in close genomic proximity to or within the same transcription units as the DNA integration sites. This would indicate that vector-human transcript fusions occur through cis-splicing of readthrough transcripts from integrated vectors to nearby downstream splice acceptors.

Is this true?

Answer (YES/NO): YES